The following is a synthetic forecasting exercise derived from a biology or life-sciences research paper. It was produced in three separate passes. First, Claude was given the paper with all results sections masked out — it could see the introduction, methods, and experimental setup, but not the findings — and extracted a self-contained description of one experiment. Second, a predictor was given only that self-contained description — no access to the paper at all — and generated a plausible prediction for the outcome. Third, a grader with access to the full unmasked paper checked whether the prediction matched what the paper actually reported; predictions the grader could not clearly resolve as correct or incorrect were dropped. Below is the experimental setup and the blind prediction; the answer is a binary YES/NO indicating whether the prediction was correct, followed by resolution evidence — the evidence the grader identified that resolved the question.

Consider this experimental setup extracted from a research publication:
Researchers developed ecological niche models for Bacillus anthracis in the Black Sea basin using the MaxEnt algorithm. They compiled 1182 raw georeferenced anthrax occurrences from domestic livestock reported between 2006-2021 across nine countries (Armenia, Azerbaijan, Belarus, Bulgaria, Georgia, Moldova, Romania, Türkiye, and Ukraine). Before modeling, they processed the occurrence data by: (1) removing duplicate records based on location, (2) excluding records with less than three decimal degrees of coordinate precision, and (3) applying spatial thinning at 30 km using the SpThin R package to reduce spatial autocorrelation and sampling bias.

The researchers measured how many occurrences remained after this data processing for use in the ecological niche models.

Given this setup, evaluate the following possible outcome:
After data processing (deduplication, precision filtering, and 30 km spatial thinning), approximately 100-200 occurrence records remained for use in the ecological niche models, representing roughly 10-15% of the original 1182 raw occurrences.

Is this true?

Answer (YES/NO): NO